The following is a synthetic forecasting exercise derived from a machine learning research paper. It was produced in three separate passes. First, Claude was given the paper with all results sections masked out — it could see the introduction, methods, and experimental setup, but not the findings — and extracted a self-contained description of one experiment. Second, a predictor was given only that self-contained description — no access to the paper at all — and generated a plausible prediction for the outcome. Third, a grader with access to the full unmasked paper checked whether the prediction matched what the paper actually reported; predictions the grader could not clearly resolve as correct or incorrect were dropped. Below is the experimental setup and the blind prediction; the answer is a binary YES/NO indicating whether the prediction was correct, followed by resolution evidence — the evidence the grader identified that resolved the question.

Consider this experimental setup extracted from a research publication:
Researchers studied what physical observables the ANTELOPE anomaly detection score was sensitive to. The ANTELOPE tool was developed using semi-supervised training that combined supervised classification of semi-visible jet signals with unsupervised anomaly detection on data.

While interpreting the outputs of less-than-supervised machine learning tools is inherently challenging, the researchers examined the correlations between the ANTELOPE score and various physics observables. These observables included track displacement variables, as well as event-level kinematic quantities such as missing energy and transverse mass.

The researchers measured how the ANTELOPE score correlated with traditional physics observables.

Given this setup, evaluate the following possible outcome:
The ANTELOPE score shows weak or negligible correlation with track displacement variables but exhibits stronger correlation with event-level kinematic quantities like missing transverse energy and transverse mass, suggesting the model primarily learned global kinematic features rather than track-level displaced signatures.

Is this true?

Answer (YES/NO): NO